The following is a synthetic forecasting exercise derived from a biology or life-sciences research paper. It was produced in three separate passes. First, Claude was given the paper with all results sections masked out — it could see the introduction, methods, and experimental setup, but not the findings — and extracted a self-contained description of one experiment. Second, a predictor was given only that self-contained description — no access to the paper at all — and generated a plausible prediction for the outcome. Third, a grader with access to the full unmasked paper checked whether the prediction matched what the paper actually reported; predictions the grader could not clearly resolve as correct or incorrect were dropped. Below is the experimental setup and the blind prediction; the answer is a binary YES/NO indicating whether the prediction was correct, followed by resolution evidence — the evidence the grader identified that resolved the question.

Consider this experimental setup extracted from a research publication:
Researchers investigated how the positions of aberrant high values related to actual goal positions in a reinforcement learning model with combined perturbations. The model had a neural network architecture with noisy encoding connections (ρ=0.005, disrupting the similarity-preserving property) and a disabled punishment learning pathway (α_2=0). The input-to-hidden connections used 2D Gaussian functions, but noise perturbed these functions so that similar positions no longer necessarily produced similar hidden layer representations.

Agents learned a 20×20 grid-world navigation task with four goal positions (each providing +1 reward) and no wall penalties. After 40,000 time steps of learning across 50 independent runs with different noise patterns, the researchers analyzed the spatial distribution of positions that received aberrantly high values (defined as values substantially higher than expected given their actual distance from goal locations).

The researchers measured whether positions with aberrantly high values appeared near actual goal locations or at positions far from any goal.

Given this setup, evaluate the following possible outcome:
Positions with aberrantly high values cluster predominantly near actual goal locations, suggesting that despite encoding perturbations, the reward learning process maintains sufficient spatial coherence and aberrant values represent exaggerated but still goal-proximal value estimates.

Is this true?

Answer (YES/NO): NO